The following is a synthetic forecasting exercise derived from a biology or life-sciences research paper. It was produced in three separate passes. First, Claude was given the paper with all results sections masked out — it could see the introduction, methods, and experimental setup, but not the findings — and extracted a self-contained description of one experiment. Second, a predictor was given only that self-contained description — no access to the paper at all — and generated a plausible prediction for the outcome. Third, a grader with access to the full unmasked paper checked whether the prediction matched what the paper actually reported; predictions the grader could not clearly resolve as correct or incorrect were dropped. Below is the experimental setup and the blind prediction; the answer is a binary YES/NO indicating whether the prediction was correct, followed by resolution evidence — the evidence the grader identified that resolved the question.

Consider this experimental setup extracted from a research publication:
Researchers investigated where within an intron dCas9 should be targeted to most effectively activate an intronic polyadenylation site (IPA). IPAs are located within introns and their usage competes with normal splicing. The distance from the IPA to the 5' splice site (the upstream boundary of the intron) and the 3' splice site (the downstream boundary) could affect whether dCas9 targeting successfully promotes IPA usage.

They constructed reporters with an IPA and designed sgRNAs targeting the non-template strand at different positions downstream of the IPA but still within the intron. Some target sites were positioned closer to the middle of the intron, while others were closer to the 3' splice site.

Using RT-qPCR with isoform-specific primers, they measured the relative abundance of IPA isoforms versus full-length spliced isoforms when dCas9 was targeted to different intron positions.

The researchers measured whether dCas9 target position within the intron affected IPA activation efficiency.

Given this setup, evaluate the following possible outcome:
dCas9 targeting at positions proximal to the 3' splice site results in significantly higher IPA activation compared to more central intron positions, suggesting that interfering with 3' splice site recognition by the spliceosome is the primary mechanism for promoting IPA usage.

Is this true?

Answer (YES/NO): NO